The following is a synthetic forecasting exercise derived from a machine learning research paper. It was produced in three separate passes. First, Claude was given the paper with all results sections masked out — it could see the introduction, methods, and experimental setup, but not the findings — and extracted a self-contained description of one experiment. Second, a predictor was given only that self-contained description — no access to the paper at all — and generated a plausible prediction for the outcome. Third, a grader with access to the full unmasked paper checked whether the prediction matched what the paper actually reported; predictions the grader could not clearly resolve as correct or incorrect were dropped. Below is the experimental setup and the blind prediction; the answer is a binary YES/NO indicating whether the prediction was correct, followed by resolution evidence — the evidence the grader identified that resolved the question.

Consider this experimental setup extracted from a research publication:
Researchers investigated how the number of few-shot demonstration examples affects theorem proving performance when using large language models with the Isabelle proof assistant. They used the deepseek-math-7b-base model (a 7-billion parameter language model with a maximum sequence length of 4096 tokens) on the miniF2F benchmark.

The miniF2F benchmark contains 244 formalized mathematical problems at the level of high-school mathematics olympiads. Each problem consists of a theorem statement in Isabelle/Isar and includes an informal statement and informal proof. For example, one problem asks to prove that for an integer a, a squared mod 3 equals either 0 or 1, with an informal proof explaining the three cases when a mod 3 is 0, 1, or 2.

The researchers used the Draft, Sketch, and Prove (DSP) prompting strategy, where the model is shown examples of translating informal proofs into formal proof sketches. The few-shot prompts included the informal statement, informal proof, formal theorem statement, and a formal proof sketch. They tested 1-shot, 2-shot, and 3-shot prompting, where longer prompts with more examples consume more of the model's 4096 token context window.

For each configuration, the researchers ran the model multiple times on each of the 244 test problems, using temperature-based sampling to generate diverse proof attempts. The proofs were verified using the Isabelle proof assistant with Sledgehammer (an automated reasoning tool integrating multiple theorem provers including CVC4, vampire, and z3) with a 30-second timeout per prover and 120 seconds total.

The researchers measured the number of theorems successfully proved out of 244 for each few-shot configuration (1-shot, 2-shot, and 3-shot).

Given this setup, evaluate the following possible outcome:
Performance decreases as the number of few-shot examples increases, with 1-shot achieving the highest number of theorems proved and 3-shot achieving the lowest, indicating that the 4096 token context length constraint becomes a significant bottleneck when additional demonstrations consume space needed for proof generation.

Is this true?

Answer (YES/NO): YES